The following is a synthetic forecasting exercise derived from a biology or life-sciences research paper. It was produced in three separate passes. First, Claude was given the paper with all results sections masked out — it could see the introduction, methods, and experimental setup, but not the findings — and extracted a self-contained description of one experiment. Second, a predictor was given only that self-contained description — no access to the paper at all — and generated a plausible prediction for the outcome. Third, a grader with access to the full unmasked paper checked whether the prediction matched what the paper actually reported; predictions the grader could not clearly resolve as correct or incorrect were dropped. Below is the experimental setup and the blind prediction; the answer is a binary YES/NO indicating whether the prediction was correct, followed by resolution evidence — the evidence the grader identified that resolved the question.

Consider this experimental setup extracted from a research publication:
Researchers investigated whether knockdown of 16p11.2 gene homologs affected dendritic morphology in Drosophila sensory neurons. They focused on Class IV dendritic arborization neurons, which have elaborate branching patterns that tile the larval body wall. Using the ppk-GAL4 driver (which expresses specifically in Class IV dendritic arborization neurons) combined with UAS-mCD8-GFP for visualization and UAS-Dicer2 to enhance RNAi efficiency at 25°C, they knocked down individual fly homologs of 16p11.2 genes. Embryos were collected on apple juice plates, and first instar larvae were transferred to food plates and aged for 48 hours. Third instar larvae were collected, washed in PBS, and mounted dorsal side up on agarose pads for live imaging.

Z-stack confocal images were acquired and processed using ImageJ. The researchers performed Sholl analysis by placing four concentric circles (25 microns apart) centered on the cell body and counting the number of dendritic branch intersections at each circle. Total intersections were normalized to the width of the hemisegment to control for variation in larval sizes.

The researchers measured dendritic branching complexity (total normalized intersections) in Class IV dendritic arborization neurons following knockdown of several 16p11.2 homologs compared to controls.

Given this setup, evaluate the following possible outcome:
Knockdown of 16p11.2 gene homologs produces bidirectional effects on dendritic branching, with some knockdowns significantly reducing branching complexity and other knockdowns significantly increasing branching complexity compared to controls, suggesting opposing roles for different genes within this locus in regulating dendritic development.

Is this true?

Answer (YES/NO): YES